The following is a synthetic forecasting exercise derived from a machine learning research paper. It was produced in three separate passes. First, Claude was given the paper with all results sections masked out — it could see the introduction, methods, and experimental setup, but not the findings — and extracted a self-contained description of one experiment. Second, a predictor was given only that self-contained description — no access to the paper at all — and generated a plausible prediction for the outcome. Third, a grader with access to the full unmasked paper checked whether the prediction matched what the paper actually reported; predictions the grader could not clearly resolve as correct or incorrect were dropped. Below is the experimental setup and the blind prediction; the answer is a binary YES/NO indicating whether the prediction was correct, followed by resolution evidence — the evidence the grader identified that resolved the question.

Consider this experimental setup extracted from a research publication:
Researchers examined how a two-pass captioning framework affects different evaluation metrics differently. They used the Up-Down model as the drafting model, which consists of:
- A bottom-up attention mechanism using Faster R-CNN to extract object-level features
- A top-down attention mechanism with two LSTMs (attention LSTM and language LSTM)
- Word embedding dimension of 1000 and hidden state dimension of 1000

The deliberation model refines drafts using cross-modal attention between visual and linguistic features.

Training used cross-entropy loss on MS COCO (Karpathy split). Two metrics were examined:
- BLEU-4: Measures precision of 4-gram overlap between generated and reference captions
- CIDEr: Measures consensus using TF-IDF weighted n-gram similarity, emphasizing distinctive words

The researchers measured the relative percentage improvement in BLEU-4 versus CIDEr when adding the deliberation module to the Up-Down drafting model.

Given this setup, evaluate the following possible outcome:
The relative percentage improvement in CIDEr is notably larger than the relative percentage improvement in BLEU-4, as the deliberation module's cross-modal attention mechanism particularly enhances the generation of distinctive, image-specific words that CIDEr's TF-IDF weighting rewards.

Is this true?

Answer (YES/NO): NO